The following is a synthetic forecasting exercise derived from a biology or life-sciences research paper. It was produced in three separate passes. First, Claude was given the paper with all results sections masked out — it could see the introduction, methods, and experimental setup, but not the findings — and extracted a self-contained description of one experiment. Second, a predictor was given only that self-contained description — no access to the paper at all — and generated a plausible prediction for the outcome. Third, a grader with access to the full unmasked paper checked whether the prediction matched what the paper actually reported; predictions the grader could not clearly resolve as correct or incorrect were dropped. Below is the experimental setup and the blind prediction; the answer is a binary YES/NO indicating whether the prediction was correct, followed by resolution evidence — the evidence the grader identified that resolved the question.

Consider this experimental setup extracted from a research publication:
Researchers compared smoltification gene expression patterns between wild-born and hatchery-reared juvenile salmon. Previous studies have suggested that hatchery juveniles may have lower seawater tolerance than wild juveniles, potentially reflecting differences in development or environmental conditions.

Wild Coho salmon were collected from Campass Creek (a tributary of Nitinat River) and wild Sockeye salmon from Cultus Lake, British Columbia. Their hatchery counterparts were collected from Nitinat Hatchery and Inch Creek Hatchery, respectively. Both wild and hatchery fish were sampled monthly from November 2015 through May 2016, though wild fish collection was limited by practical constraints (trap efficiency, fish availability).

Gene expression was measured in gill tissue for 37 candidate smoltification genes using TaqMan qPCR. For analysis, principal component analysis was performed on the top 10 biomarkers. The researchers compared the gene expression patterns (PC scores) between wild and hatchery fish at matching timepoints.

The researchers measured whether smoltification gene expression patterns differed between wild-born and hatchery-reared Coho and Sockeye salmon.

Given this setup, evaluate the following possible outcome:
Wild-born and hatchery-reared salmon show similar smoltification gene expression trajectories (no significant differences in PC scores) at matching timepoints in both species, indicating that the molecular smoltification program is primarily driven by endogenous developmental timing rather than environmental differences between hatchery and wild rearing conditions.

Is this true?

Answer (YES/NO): NO